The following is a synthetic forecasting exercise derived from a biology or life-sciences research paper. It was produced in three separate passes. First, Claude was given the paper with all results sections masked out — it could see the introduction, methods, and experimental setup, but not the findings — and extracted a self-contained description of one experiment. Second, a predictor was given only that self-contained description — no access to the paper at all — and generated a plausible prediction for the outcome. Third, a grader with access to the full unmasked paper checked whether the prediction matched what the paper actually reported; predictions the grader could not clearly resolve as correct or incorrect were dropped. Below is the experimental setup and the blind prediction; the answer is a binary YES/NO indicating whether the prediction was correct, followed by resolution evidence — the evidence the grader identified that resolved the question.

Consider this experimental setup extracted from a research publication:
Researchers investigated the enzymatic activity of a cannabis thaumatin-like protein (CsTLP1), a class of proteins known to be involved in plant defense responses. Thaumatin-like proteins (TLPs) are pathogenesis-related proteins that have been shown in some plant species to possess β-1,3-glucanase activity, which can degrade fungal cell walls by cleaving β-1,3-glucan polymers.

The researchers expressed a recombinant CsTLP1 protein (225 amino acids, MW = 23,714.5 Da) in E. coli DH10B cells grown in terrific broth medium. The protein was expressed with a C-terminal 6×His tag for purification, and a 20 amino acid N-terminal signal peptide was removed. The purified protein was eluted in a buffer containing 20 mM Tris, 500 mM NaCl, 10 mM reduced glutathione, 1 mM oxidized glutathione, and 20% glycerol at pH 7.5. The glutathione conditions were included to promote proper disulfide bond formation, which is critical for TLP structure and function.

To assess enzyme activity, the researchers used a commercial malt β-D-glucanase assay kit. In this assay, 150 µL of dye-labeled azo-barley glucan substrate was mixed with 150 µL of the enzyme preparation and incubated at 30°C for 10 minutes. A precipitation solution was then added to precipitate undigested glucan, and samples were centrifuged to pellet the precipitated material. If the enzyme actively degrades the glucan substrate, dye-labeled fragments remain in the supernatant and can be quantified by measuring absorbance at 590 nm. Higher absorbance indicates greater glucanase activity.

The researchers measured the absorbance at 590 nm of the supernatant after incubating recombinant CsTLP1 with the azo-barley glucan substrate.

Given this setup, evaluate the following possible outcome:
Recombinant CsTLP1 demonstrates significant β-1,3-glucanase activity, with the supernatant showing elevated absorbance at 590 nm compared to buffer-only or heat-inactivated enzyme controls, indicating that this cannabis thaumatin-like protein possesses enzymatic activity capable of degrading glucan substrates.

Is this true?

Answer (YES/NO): YES